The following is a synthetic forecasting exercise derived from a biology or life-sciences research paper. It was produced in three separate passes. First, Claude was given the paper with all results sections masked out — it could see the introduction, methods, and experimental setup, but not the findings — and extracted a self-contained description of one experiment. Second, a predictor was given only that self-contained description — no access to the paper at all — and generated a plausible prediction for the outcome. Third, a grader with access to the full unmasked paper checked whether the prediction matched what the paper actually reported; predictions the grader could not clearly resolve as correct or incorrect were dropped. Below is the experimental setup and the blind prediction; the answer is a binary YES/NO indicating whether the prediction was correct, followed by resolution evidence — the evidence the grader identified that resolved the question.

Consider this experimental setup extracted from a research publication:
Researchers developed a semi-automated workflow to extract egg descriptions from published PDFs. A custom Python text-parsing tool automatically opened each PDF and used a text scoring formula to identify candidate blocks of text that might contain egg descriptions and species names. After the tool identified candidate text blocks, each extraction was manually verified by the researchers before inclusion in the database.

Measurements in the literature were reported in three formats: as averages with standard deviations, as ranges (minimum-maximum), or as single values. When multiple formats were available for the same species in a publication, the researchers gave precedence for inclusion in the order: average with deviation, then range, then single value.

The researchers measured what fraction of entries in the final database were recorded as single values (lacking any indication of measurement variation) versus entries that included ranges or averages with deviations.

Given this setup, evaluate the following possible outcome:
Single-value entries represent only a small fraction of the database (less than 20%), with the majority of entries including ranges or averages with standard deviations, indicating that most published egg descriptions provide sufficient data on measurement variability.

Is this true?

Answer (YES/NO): NO